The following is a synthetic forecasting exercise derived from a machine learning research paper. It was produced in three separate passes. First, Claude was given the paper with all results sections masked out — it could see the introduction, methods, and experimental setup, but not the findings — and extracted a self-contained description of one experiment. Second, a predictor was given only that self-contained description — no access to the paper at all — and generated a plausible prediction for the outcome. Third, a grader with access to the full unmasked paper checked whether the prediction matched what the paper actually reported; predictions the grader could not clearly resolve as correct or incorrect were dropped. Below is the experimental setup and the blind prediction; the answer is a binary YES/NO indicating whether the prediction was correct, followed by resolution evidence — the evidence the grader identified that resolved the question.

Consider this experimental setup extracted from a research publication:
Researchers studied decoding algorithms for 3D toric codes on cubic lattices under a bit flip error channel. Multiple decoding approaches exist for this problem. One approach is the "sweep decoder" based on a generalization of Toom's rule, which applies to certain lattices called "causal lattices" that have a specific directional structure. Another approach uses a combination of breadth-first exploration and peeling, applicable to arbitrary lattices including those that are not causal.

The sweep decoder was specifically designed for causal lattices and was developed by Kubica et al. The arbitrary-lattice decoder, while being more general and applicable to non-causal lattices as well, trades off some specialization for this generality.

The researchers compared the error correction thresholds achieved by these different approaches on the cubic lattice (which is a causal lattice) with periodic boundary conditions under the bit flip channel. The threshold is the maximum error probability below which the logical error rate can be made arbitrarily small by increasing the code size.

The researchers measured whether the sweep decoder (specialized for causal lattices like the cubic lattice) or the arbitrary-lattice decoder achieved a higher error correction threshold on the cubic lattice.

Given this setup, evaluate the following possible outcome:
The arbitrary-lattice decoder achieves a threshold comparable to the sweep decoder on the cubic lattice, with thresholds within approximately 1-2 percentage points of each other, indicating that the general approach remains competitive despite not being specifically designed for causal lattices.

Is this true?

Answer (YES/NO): YES